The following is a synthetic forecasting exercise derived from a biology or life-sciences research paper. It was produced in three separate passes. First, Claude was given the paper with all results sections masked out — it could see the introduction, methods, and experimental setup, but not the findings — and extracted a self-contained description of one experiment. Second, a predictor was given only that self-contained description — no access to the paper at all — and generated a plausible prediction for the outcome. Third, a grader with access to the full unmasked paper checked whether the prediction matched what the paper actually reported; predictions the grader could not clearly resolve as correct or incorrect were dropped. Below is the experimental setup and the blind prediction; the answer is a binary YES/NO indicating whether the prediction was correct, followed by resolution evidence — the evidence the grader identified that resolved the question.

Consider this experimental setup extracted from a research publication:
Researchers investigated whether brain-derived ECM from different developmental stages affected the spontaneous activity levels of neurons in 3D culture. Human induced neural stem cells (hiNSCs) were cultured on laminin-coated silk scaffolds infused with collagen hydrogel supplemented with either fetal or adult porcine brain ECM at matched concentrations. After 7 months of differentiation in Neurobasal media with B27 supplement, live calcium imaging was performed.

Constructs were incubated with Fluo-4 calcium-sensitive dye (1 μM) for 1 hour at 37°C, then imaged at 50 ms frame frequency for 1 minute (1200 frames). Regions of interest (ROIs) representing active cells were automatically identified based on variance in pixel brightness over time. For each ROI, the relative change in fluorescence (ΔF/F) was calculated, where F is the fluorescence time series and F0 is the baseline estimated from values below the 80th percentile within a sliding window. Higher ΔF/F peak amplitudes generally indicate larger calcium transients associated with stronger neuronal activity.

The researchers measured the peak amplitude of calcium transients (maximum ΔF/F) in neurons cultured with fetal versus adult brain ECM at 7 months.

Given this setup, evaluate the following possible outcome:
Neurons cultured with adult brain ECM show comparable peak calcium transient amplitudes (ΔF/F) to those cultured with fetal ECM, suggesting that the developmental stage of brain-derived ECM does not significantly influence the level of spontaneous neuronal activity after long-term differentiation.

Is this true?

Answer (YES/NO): NO